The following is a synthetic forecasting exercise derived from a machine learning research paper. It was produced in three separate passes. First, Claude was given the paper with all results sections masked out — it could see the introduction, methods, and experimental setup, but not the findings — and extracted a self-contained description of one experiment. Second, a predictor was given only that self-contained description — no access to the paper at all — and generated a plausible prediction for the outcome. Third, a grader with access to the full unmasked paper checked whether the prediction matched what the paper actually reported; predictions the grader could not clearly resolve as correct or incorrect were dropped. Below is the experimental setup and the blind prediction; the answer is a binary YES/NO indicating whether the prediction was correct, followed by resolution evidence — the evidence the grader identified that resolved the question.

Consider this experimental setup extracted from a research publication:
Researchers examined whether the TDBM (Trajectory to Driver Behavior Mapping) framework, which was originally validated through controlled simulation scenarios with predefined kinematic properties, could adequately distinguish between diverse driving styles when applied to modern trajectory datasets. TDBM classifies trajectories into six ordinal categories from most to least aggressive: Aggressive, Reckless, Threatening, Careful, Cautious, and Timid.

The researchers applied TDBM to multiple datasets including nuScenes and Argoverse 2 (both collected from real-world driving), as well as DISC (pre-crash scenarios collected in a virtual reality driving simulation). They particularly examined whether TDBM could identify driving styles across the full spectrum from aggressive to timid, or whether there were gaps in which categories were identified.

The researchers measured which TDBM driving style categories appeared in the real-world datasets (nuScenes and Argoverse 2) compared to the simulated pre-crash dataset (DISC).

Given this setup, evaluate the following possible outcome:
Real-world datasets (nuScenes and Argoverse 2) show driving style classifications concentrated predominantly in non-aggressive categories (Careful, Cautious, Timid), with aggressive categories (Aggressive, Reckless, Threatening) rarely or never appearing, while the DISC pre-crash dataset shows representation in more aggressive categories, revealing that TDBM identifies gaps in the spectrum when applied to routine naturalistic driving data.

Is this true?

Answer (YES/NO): NO